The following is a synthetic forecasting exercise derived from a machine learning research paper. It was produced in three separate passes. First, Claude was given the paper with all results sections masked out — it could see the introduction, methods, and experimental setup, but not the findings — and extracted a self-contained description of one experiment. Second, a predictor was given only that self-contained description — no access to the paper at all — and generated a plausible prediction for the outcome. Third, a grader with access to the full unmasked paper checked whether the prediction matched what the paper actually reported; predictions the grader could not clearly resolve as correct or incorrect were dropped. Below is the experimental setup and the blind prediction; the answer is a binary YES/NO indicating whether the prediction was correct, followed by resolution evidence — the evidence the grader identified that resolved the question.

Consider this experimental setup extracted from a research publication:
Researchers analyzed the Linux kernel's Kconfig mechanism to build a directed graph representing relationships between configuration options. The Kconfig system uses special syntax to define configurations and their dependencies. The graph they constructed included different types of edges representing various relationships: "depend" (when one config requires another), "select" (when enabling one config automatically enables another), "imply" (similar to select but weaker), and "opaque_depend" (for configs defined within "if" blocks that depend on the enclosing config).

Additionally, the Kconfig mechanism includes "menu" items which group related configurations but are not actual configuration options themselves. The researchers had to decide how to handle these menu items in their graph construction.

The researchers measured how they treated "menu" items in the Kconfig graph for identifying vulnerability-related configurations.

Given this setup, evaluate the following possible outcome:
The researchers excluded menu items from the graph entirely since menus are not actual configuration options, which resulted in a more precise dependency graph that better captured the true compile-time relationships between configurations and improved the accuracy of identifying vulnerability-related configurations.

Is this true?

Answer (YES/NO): NO